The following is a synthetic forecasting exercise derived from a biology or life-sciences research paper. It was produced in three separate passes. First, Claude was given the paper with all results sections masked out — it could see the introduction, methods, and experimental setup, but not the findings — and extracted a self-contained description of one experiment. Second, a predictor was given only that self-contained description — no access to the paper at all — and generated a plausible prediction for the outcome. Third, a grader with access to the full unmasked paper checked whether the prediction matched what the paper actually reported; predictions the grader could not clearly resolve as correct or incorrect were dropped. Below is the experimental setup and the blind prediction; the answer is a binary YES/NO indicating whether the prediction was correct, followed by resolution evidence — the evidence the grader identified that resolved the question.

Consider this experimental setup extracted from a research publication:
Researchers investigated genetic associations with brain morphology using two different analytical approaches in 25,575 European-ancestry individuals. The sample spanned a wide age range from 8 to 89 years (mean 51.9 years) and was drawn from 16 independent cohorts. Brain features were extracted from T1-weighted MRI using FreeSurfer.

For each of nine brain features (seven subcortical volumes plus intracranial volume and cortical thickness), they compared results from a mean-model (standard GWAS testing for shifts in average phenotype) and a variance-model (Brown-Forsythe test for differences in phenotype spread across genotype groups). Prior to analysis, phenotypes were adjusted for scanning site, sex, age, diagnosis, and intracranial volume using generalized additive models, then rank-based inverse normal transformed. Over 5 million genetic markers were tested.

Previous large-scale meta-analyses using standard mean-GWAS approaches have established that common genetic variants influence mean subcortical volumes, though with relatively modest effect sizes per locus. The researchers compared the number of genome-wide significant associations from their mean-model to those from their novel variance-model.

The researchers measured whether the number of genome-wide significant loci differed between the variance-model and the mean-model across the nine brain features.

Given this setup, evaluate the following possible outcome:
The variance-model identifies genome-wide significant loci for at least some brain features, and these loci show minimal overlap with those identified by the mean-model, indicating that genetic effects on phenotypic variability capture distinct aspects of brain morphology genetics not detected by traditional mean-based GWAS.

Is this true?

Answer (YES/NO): YES